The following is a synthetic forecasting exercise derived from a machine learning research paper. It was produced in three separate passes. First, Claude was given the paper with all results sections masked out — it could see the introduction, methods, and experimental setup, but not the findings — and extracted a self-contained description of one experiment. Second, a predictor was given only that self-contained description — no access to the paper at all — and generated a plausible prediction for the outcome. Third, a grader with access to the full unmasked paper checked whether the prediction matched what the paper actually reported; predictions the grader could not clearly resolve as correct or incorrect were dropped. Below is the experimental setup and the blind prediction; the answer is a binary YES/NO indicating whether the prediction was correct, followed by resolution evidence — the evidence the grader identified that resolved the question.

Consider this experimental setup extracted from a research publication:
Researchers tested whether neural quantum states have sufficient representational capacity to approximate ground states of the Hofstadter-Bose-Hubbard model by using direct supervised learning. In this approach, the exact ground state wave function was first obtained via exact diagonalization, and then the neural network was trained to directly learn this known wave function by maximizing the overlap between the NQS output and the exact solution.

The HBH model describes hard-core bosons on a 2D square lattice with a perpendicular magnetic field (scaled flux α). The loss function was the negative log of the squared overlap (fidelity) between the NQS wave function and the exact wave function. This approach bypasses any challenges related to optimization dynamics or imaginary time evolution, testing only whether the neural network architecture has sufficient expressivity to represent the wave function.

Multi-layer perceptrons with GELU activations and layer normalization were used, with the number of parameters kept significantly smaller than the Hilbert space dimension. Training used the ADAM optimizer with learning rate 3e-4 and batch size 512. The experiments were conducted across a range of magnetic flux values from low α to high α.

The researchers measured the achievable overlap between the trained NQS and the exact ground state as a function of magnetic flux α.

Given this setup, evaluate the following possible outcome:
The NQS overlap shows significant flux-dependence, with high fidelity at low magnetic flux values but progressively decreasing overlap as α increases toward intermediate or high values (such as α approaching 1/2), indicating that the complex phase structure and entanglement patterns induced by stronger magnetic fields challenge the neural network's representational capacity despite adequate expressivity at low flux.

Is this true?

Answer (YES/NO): NO